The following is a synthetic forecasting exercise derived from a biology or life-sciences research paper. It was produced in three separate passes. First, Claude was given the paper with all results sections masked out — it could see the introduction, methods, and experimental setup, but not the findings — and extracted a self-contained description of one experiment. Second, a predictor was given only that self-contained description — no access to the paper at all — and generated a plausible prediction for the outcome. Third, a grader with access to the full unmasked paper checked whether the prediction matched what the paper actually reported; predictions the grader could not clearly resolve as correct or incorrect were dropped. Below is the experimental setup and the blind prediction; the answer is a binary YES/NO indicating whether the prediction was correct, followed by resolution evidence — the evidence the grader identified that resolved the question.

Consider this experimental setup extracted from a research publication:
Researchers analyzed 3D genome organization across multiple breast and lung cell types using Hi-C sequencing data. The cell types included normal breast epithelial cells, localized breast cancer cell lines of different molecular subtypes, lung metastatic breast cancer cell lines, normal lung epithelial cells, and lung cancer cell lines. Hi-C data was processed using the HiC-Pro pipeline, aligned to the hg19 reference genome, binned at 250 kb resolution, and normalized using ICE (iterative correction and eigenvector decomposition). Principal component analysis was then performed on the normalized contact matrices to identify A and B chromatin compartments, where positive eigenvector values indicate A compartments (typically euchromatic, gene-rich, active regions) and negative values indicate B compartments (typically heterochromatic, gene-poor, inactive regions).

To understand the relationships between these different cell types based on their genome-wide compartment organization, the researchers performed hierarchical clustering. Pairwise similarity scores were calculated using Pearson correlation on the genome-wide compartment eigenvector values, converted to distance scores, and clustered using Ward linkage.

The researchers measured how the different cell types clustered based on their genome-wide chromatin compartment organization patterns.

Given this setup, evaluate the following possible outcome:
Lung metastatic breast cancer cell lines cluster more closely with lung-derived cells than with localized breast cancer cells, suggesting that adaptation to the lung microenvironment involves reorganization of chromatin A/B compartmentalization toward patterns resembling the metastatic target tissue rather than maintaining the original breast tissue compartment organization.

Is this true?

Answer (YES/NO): NO